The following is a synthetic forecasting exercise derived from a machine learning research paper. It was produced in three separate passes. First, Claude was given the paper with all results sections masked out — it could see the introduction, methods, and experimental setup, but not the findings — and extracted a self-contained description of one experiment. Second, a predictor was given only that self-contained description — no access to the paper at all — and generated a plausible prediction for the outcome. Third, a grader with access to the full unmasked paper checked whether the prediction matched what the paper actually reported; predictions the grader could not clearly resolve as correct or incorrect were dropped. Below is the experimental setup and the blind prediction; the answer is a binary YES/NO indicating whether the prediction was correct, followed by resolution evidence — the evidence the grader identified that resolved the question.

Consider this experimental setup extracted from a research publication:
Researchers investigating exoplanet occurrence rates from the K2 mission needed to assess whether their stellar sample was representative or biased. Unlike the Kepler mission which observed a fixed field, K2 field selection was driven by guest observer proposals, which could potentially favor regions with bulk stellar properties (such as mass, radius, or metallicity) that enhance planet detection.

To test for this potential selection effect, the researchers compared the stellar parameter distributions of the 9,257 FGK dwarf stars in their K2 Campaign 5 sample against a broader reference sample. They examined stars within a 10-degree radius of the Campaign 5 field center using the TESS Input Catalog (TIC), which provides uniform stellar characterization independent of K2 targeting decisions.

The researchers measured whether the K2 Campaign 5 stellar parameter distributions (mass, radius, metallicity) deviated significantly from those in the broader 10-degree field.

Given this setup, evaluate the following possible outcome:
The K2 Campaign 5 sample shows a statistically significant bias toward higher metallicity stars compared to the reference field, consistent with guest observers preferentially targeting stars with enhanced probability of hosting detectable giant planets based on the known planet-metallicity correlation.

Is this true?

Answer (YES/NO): NO